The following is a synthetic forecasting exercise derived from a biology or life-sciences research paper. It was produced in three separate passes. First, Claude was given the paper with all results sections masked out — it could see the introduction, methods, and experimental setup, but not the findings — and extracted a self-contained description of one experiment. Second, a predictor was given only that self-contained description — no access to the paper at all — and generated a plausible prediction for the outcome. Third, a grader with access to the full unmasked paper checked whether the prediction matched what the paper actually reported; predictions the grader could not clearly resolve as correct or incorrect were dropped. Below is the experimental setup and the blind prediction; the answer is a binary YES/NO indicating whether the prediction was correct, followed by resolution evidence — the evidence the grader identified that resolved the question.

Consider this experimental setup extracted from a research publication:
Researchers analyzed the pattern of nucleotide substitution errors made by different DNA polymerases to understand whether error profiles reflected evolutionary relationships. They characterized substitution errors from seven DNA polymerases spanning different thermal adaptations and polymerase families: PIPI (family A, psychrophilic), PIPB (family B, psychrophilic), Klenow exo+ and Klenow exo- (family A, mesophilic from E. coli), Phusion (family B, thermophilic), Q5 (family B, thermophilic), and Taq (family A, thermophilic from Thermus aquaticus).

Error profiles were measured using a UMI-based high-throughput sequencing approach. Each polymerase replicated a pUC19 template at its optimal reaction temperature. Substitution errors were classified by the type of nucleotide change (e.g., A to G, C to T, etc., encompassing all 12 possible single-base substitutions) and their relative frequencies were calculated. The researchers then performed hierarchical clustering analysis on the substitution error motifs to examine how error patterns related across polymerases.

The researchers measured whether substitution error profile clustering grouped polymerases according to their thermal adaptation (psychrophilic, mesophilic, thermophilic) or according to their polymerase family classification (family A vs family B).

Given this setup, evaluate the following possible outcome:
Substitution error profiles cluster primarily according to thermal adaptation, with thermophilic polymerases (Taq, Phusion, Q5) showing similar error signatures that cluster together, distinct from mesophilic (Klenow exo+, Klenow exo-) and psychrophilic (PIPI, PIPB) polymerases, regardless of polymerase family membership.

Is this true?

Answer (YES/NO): NO